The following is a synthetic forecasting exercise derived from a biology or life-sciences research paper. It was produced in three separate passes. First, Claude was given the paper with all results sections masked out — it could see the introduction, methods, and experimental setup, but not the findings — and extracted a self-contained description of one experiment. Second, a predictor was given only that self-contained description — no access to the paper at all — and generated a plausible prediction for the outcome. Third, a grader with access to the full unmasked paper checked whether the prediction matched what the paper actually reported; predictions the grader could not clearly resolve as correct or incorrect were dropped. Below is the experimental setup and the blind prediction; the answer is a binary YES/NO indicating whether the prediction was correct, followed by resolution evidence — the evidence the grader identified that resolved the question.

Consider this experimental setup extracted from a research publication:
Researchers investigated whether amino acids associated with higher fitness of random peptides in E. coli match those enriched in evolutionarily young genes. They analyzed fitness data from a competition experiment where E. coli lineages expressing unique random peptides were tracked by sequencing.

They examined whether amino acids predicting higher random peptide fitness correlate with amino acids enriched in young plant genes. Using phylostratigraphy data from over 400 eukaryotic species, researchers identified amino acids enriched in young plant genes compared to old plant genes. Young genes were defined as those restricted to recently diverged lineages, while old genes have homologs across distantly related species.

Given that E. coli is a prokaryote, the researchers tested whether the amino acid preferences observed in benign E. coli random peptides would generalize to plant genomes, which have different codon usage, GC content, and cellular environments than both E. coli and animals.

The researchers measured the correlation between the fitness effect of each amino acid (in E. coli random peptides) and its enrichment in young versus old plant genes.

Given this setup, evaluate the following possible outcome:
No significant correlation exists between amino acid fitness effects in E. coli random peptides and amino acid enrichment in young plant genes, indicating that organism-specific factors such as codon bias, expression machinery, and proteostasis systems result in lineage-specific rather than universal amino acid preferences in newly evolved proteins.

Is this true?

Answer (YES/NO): YES